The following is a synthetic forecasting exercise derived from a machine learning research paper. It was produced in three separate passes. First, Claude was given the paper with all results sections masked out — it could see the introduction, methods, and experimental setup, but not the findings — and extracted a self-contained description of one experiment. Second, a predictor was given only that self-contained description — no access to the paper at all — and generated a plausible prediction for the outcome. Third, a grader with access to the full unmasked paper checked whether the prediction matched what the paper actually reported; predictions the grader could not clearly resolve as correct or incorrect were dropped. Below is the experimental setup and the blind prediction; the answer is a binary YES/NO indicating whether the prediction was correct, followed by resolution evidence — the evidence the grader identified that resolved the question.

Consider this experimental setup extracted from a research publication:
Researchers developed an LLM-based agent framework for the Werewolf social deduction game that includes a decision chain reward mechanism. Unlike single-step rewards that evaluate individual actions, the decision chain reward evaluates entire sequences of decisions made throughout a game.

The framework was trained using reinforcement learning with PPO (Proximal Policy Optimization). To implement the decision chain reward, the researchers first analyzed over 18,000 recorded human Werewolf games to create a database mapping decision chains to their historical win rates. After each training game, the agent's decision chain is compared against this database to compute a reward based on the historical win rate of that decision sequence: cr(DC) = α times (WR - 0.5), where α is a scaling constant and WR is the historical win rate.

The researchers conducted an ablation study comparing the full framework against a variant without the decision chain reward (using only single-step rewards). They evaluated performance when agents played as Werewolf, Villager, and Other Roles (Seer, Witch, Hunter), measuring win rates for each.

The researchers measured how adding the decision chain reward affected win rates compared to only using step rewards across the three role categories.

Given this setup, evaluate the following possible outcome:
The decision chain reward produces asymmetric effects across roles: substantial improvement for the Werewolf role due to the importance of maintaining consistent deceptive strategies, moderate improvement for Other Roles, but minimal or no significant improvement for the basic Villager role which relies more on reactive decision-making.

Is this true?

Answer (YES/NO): NO